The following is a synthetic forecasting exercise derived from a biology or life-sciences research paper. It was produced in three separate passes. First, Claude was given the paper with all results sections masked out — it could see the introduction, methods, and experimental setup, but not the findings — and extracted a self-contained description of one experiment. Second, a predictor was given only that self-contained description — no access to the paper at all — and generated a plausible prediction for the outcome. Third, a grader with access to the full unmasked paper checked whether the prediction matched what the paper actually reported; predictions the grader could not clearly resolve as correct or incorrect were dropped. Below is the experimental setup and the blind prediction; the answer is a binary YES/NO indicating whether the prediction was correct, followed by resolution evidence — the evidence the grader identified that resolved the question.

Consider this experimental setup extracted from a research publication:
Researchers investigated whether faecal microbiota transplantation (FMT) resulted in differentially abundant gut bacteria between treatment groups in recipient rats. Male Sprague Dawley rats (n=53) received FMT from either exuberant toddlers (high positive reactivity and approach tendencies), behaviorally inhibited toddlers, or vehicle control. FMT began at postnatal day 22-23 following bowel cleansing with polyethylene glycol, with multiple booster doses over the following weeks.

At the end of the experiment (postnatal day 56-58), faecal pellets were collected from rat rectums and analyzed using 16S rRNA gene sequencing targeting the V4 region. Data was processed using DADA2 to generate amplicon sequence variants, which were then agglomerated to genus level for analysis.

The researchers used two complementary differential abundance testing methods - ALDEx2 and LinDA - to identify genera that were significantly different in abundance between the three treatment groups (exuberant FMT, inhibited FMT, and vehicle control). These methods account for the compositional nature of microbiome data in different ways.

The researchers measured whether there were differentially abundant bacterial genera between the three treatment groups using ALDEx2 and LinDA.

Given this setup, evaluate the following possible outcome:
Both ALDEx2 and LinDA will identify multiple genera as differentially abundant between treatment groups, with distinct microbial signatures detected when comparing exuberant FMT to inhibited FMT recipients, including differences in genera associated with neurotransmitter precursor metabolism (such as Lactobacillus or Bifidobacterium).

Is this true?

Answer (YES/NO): NO